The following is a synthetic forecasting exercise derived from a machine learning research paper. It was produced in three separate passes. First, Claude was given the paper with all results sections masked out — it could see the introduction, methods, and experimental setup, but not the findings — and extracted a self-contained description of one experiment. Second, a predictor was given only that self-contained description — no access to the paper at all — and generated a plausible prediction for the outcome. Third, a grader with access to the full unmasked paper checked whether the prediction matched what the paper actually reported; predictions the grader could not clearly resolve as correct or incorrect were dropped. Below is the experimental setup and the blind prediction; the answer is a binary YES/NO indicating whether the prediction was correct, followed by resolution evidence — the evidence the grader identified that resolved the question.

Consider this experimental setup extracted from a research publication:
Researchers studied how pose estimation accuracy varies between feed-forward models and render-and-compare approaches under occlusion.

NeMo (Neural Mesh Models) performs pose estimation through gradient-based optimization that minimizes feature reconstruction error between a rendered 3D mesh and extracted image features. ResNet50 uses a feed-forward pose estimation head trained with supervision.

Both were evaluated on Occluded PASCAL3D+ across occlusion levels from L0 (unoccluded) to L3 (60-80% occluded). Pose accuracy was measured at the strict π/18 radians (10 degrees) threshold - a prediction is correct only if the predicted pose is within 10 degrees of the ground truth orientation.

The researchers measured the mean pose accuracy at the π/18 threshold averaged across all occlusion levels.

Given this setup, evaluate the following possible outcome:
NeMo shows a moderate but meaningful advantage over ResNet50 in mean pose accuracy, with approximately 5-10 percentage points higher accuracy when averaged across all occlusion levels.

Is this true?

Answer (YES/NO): NO